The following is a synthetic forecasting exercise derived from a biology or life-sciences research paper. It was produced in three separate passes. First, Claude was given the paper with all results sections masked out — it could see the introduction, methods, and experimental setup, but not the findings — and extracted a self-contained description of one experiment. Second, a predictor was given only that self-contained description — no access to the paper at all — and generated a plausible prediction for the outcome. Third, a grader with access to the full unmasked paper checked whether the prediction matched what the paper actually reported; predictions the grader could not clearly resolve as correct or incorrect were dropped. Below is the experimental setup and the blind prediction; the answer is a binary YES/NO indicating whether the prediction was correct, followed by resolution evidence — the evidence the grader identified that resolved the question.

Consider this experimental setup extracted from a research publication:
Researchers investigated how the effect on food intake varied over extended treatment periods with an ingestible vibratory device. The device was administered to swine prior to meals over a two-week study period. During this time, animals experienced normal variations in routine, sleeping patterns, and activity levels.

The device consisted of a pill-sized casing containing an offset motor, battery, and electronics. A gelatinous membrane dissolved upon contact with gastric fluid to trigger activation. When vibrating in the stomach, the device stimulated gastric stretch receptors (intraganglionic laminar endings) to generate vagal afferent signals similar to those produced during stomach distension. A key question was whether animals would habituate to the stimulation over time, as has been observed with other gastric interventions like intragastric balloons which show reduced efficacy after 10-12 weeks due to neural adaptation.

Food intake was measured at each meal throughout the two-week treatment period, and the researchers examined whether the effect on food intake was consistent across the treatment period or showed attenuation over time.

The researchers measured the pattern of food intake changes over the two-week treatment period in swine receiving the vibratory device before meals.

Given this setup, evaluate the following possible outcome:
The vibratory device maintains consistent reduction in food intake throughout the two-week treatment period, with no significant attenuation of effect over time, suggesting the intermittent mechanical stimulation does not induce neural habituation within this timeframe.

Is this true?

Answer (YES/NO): YES